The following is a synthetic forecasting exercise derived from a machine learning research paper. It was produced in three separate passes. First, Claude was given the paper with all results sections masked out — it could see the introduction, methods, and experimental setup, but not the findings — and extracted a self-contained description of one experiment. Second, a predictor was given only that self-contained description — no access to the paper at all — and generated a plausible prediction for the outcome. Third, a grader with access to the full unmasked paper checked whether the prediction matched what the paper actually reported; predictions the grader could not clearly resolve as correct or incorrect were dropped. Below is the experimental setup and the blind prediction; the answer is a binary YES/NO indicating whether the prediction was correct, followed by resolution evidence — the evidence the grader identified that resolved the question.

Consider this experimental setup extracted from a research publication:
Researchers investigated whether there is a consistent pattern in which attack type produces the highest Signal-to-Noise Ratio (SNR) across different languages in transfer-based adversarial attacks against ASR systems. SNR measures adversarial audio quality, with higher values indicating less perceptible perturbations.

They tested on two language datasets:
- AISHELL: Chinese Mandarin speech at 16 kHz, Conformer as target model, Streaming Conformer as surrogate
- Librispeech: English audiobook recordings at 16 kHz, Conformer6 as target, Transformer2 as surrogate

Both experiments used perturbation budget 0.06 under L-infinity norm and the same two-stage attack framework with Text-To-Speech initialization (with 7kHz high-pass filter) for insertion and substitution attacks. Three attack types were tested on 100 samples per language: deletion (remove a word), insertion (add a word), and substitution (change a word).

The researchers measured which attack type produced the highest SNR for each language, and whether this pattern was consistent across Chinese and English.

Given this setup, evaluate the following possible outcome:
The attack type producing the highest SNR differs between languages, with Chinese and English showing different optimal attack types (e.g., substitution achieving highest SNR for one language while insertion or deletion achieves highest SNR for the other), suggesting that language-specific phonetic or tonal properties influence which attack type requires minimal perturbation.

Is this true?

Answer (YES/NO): YES